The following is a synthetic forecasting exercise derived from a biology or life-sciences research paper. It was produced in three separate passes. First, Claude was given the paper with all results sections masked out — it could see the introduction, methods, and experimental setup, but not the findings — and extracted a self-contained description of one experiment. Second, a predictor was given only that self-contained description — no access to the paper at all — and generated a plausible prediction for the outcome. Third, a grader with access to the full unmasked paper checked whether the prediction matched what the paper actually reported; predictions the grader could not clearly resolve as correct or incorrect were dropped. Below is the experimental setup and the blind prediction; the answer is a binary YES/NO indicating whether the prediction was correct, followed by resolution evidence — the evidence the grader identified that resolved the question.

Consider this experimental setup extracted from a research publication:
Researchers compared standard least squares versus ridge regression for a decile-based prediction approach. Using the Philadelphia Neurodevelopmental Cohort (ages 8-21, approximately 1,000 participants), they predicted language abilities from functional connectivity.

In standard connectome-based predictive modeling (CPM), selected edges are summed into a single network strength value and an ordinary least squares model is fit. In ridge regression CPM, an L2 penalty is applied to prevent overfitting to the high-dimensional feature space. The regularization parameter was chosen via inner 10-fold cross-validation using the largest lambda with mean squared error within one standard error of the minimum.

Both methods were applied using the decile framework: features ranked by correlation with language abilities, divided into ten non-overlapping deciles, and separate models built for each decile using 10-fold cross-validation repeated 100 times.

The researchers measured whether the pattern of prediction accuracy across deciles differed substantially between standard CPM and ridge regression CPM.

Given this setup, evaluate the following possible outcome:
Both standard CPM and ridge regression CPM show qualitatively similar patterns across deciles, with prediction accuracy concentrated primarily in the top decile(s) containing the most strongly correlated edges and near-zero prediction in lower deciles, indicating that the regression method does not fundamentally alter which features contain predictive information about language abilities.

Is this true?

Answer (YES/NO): NO